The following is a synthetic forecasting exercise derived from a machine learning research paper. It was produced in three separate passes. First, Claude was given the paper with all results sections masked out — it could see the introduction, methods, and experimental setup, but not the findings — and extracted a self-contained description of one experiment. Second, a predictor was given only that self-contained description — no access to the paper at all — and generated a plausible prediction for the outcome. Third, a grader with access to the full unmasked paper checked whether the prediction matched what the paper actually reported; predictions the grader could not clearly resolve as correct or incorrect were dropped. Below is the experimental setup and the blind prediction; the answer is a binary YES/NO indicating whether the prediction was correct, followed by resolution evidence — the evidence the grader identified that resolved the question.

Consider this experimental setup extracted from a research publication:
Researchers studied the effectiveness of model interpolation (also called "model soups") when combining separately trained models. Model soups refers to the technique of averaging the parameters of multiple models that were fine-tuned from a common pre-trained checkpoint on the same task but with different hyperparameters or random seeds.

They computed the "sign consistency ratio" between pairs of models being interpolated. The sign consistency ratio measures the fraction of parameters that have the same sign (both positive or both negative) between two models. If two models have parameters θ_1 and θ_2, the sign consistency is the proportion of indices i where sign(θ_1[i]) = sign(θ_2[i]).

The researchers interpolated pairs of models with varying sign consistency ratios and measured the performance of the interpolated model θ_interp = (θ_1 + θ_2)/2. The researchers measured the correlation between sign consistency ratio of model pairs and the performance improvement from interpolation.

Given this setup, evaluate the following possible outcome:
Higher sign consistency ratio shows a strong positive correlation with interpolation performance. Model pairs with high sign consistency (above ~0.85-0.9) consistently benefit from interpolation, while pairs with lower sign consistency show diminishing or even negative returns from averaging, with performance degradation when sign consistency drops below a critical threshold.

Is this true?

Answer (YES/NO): YES